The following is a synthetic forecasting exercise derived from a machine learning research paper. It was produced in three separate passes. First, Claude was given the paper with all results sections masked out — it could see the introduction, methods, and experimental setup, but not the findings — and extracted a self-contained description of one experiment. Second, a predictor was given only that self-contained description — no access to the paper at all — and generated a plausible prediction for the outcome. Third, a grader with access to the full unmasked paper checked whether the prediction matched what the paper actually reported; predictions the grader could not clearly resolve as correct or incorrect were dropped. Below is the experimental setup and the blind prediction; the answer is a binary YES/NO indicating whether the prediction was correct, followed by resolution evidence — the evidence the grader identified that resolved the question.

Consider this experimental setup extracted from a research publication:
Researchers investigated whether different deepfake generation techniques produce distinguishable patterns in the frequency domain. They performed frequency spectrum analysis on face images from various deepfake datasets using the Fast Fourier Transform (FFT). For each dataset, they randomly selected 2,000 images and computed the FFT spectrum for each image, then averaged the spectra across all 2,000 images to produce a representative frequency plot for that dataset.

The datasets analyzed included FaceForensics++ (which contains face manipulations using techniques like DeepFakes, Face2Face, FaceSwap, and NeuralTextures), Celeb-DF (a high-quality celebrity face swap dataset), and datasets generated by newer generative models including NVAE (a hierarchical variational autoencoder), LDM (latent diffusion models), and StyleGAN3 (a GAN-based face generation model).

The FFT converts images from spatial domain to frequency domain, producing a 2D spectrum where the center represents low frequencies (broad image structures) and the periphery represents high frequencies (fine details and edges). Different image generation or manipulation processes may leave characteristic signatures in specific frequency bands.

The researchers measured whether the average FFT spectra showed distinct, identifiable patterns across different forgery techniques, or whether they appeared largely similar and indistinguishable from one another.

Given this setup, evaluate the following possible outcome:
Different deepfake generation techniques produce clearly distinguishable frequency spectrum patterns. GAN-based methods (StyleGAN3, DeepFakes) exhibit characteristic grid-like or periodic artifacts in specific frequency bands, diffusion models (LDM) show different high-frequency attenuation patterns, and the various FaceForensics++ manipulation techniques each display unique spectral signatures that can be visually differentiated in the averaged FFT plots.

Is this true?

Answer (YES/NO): NO